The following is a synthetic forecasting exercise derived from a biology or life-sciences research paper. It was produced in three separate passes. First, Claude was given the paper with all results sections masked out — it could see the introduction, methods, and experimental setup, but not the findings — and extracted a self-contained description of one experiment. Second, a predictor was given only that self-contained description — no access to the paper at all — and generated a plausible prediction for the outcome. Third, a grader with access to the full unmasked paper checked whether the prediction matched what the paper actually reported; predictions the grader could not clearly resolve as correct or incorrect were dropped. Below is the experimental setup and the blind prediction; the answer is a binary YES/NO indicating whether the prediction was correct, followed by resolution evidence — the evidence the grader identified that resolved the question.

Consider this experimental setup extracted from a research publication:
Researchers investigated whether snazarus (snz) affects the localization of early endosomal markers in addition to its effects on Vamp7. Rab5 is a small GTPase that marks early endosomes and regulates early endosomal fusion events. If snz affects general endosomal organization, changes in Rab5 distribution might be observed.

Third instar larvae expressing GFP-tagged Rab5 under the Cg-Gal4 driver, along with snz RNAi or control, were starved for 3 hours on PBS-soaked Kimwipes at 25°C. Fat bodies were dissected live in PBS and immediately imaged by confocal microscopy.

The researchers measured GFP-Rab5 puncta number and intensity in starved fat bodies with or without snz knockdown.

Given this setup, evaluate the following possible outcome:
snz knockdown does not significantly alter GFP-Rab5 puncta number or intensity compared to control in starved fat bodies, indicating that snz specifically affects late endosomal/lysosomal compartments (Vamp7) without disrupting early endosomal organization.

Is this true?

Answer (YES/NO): NO